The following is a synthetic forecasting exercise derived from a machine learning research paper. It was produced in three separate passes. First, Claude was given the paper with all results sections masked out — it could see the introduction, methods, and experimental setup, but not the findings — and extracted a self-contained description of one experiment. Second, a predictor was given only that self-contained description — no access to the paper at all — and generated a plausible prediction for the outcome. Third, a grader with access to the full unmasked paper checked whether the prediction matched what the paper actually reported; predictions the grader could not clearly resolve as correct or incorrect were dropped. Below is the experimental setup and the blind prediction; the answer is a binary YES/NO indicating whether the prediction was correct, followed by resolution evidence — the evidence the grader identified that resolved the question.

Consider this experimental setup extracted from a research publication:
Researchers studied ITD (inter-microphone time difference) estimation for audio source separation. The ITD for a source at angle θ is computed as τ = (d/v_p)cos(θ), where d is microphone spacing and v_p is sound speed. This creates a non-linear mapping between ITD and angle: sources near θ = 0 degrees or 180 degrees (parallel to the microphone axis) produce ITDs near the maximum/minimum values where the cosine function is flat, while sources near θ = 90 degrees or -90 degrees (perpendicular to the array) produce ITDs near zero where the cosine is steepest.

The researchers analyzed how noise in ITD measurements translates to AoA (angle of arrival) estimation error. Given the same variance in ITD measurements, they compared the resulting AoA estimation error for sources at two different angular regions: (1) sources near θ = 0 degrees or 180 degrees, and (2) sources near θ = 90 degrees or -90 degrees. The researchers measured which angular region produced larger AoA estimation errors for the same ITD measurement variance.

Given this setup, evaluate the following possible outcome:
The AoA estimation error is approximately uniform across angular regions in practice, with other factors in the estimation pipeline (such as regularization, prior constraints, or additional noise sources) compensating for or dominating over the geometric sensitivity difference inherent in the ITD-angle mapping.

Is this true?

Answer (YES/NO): NO